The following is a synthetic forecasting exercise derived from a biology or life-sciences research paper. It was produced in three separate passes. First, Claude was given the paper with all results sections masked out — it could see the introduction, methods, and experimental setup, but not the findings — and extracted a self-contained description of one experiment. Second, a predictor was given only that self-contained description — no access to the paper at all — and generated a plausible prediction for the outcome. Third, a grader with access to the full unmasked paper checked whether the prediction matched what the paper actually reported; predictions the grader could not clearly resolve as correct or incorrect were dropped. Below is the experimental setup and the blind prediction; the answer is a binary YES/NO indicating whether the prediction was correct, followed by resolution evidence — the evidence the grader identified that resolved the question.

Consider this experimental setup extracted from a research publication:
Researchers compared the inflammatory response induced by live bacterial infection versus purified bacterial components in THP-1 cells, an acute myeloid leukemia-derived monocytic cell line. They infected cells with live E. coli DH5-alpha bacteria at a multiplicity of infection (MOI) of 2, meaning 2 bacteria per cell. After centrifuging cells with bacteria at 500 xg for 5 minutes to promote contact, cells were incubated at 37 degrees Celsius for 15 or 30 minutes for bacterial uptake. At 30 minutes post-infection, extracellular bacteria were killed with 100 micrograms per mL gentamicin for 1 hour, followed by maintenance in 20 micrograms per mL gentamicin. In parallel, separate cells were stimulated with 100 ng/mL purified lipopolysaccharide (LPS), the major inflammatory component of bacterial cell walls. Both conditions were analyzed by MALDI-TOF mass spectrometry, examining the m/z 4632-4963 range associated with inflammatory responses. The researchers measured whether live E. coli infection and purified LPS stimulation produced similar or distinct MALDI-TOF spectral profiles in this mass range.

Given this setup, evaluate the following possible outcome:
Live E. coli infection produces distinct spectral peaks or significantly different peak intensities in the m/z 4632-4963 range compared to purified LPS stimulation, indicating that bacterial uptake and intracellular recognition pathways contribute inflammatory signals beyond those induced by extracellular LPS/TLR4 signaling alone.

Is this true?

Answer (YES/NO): NO